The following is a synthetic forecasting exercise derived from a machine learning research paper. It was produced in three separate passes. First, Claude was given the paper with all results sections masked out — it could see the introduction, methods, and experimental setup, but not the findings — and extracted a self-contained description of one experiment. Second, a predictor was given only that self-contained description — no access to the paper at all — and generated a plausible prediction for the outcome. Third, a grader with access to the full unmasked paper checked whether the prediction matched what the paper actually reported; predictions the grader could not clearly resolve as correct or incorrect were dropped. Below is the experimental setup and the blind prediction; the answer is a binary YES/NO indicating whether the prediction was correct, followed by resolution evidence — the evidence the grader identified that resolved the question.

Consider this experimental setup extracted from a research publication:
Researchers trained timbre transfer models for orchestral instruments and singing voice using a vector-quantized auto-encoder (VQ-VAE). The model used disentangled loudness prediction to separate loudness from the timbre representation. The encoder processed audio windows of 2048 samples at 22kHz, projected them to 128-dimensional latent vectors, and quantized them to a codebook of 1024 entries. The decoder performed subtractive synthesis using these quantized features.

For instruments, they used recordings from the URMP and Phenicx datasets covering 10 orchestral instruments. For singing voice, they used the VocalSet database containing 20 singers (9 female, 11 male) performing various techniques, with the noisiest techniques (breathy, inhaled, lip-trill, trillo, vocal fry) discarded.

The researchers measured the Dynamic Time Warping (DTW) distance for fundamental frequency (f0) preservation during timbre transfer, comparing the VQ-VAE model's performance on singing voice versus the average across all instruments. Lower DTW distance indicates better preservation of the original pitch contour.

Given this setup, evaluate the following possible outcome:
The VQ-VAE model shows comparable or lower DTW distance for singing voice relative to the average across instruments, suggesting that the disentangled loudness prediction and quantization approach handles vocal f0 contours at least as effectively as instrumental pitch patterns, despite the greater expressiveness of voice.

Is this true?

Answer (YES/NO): YES